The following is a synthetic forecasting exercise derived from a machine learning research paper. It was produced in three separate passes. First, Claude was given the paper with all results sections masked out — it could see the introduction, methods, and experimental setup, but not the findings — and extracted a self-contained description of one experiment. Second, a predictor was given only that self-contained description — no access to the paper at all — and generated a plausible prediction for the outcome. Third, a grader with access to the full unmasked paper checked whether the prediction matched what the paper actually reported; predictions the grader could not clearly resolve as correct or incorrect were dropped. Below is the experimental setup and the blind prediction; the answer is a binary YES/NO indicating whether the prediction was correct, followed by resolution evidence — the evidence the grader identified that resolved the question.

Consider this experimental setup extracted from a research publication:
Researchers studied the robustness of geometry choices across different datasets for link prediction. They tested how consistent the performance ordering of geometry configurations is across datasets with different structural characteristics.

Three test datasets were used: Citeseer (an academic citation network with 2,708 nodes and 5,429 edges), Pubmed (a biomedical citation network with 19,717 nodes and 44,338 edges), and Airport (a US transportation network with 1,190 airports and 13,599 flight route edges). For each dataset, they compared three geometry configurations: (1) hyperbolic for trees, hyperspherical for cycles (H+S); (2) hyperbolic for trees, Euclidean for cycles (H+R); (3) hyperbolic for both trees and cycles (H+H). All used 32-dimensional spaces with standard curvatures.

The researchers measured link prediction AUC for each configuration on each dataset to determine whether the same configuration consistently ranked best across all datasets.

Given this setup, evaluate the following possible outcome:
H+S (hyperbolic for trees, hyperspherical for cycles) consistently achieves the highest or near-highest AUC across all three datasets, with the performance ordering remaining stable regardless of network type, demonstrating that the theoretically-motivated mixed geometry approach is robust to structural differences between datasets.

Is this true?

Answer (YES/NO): YES